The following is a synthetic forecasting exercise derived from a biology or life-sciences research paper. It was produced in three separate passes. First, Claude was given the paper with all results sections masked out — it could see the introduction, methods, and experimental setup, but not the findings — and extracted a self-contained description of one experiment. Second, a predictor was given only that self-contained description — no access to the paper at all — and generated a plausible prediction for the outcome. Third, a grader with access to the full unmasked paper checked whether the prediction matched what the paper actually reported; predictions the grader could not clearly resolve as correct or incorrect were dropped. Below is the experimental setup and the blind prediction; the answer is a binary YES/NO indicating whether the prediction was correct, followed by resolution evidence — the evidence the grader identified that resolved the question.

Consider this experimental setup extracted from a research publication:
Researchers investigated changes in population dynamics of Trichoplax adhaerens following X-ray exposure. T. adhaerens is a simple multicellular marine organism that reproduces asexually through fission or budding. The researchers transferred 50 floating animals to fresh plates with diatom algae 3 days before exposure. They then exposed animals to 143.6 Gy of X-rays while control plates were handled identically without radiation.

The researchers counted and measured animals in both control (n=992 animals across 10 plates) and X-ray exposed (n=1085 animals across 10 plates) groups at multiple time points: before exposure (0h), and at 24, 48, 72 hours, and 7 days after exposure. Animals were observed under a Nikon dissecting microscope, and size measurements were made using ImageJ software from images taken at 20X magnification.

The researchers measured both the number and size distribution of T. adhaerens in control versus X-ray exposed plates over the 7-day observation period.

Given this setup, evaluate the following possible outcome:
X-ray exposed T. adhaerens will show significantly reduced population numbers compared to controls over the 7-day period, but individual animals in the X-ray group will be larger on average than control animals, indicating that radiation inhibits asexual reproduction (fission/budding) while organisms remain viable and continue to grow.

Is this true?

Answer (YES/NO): NO